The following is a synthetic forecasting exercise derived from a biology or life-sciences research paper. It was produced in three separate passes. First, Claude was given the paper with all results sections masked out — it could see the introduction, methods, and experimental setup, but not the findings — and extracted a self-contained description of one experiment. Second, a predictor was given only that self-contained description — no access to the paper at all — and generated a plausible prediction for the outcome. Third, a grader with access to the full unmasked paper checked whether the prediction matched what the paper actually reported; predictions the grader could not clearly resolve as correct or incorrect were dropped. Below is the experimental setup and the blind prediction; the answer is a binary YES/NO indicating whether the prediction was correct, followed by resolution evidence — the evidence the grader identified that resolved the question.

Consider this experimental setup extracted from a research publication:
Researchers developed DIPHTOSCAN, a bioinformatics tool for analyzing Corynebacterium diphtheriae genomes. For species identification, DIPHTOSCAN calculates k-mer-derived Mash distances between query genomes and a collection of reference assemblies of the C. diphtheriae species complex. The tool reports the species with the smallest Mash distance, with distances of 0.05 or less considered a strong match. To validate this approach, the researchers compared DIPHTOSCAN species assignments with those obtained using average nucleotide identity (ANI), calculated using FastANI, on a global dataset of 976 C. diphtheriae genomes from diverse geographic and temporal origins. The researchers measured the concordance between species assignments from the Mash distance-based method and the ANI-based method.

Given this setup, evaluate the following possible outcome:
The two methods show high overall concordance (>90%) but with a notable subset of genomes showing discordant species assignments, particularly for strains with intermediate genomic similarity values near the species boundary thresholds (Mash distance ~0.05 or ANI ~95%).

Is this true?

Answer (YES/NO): NO